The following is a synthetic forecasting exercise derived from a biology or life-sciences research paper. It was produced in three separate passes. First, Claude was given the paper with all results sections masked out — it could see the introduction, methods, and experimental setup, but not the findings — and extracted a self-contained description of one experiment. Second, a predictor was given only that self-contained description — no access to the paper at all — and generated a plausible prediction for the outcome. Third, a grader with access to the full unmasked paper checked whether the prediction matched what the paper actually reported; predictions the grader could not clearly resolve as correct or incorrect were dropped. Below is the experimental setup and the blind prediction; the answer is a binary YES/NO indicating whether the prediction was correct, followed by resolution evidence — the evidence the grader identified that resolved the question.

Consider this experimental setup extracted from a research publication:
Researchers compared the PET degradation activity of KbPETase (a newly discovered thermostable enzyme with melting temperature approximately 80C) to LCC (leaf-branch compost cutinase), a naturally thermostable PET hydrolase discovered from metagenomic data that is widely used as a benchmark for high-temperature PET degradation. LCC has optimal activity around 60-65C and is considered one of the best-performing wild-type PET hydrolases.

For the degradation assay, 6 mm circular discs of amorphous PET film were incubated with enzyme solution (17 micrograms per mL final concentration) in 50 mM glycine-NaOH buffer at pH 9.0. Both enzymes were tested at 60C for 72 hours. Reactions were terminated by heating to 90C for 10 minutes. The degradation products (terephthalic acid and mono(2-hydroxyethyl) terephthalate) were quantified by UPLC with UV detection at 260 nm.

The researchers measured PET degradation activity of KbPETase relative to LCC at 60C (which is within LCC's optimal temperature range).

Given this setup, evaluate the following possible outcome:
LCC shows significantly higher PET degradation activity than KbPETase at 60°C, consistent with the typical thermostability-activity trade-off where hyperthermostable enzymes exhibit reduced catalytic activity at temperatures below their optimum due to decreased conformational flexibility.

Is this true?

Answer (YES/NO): NO